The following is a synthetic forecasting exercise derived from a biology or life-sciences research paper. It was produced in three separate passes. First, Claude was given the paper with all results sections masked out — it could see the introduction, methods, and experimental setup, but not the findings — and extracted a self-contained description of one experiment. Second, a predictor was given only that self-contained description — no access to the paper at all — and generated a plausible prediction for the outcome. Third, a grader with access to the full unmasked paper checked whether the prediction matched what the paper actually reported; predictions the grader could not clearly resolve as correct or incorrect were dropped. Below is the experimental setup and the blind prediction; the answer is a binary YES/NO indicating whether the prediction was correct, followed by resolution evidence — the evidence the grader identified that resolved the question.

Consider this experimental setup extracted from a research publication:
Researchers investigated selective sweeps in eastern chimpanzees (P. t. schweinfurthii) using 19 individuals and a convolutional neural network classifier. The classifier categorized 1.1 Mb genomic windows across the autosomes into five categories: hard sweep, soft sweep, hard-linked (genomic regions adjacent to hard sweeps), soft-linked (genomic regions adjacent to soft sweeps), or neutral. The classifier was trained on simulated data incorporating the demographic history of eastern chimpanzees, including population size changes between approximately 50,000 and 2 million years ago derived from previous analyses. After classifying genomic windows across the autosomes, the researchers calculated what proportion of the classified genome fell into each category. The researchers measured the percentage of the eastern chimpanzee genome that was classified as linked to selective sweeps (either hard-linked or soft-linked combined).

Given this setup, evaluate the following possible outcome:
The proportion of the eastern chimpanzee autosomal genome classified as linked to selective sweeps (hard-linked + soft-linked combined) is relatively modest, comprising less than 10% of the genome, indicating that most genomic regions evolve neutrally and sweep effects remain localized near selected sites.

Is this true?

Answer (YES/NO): NO